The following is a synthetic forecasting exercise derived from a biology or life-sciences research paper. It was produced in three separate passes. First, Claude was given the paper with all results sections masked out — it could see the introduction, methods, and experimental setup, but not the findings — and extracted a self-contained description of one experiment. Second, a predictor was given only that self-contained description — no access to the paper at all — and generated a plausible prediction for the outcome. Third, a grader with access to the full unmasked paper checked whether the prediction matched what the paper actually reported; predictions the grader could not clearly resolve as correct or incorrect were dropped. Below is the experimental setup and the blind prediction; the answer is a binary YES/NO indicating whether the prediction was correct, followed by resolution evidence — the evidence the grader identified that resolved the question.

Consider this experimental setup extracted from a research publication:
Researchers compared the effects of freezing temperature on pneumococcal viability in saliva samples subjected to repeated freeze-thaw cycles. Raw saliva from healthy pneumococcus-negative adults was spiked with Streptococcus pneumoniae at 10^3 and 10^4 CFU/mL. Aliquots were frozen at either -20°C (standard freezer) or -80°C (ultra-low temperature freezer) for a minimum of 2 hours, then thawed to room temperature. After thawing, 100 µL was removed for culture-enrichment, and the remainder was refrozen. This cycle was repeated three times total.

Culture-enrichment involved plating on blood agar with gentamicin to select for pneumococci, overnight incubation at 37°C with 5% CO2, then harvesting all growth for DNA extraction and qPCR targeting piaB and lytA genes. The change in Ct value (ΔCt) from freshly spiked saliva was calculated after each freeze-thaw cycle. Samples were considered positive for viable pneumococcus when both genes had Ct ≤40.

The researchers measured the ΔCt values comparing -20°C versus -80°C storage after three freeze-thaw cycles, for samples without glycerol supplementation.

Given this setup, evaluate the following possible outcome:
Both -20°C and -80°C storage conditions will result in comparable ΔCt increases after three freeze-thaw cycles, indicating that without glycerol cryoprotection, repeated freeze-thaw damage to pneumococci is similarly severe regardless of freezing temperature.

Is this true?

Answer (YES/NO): NO